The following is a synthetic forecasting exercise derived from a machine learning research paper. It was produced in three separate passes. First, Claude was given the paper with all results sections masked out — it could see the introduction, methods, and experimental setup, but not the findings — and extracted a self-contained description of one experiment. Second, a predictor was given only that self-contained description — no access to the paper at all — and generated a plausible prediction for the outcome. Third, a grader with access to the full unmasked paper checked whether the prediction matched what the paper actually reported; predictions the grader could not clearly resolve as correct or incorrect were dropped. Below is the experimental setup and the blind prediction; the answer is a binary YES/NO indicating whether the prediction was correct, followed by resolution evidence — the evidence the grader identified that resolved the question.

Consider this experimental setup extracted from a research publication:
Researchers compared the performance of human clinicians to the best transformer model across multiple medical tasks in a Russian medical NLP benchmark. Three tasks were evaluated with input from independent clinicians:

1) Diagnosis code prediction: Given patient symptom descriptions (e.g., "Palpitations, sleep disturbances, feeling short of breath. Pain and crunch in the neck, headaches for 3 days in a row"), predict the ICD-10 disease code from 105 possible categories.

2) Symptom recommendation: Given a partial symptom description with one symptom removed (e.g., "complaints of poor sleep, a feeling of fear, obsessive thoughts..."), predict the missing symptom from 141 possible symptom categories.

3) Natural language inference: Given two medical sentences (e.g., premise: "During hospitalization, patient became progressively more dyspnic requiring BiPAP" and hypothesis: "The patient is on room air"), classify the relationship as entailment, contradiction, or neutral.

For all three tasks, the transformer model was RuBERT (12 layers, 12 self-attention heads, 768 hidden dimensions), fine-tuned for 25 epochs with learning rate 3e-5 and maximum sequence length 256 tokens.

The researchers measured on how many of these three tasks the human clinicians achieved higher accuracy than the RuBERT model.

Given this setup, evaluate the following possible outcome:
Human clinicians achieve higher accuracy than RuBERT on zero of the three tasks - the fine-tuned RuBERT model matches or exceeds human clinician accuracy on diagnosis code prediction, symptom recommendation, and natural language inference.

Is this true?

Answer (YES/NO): NO